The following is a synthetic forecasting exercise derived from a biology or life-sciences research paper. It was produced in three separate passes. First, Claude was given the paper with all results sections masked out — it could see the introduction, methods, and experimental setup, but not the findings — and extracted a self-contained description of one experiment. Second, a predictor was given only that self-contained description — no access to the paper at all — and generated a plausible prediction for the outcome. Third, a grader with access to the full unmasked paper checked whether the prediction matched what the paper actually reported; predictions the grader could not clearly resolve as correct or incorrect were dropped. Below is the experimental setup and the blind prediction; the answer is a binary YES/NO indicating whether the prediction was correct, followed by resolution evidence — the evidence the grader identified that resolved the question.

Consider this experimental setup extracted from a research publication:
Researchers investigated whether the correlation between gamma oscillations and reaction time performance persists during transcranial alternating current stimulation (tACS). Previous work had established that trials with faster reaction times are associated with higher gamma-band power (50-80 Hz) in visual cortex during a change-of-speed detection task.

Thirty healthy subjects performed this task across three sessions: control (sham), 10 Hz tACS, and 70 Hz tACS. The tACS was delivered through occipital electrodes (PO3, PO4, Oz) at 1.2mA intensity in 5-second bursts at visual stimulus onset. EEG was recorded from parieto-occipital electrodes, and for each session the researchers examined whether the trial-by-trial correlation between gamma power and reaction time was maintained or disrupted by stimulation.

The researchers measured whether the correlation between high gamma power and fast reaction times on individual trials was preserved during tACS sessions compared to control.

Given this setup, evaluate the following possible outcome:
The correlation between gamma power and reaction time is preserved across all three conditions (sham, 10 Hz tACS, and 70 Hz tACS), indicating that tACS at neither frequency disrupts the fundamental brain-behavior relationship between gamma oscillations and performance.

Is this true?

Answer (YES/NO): YES